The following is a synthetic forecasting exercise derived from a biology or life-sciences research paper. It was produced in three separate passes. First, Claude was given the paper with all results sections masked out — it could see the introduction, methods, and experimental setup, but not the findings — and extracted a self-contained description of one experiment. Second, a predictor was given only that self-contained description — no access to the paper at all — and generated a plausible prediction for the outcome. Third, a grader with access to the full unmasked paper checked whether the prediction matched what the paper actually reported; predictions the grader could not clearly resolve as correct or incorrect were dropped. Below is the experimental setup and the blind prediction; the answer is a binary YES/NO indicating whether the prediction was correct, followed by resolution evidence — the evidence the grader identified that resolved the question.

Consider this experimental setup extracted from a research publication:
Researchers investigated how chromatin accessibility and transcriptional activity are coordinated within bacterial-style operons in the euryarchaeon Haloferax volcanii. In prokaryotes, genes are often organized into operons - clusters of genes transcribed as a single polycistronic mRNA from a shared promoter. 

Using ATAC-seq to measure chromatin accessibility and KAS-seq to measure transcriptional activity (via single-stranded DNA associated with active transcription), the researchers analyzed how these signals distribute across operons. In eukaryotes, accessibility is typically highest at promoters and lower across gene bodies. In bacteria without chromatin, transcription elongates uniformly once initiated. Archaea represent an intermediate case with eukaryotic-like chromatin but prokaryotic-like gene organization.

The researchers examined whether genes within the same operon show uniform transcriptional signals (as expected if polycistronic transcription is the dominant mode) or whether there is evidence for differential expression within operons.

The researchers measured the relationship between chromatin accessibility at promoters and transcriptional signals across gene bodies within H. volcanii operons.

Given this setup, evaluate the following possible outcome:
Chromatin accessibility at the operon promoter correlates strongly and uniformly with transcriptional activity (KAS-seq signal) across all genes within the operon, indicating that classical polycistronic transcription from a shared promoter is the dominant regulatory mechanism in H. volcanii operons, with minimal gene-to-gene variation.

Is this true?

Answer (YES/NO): NO